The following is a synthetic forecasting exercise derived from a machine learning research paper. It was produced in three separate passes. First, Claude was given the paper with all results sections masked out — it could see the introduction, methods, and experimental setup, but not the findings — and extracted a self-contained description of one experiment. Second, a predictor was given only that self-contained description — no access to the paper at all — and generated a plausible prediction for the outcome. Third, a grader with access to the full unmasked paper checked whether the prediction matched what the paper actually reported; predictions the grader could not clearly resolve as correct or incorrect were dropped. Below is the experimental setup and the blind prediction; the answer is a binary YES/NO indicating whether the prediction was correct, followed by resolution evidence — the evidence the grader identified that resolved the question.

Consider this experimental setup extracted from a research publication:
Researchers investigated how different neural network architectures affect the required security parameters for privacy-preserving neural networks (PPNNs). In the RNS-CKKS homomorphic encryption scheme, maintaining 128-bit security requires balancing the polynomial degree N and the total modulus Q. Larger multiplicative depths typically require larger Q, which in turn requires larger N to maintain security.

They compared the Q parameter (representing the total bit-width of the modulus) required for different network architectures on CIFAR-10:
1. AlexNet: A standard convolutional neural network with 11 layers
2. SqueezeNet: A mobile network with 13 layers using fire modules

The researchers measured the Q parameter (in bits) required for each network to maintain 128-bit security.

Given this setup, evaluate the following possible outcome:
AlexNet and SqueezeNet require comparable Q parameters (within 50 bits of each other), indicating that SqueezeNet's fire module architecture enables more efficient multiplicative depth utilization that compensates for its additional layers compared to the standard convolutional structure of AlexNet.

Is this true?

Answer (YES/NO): NO